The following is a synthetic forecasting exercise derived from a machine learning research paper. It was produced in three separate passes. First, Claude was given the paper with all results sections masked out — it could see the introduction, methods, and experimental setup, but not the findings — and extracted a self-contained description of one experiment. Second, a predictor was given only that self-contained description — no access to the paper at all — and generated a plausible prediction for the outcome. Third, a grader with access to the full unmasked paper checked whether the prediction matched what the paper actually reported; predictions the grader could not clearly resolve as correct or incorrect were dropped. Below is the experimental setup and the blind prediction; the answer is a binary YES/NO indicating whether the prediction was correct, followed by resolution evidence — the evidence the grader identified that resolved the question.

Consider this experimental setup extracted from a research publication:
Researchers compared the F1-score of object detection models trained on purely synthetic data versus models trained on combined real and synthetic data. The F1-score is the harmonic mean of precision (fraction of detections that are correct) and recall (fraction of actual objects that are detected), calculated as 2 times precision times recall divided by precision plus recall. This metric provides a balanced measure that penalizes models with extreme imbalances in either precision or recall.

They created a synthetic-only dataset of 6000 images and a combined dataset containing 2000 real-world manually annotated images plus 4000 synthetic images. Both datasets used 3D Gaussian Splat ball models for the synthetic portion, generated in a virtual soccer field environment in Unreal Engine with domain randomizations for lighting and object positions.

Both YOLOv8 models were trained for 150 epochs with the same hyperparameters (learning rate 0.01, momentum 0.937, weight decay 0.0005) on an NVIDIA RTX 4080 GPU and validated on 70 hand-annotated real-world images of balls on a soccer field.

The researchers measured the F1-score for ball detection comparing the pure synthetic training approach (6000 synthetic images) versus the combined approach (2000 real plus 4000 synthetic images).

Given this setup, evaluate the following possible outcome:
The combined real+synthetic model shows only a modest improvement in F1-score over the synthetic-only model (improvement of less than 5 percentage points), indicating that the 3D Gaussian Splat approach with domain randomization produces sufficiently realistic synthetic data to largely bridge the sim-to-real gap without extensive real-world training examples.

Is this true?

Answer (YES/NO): NO